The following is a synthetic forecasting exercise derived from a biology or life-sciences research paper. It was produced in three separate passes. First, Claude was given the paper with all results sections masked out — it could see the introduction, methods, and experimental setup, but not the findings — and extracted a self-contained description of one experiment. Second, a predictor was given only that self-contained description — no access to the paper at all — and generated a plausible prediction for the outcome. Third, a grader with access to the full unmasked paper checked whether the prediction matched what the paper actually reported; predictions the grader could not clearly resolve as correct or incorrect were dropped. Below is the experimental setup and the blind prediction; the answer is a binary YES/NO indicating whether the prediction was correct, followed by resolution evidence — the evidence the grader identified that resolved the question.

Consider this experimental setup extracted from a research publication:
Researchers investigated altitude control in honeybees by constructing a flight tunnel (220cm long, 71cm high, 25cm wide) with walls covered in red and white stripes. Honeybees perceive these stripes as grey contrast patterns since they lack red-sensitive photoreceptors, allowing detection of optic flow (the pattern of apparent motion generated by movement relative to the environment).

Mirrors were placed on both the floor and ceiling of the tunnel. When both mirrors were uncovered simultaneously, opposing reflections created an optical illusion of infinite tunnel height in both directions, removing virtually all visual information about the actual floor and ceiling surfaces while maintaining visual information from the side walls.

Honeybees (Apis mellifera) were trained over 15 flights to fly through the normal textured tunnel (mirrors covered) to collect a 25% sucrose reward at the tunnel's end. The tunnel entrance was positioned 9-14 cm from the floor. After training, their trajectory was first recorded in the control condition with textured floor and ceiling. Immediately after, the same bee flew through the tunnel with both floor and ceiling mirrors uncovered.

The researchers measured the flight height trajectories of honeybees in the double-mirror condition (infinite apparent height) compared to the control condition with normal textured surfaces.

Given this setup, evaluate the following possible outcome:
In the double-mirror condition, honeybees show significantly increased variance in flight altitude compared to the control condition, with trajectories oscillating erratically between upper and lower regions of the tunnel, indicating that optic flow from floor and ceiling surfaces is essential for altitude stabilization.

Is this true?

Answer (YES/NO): NO